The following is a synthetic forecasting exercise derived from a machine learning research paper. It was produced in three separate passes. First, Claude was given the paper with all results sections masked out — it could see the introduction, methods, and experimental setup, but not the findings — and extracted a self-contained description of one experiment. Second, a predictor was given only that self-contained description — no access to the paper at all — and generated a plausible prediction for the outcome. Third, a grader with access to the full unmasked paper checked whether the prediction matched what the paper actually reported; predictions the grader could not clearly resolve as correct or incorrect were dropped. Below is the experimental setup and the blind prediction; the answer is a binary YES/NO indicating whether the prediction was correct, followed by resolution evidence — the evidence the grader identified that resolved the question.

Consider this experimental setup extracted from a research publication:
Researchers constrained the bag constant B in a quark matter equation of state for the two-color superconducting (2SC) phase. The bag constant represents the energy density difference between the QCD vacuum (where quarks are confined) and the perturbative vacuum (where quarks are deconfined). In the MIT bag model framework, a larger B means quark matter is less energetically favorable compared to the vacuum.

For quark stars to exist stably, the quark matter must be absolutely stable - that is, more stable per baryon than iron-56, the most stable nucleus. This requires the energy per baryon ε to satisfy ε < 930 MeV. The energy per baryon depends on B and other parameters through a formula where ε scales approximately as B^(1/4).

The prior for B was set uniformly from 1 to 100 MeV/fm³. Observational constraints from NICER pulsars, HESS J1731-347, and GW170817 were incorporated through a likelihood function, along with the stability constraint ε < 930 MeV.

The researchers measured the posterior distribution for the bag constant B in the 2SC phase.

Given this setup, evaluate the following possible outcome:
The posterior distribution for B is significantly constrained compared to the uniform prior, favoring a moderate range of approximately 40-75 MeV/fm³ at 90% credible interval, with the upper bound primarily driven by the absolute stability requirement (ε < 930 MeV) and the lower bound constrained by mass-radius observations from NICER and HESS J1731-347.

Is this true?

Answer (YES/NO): NO